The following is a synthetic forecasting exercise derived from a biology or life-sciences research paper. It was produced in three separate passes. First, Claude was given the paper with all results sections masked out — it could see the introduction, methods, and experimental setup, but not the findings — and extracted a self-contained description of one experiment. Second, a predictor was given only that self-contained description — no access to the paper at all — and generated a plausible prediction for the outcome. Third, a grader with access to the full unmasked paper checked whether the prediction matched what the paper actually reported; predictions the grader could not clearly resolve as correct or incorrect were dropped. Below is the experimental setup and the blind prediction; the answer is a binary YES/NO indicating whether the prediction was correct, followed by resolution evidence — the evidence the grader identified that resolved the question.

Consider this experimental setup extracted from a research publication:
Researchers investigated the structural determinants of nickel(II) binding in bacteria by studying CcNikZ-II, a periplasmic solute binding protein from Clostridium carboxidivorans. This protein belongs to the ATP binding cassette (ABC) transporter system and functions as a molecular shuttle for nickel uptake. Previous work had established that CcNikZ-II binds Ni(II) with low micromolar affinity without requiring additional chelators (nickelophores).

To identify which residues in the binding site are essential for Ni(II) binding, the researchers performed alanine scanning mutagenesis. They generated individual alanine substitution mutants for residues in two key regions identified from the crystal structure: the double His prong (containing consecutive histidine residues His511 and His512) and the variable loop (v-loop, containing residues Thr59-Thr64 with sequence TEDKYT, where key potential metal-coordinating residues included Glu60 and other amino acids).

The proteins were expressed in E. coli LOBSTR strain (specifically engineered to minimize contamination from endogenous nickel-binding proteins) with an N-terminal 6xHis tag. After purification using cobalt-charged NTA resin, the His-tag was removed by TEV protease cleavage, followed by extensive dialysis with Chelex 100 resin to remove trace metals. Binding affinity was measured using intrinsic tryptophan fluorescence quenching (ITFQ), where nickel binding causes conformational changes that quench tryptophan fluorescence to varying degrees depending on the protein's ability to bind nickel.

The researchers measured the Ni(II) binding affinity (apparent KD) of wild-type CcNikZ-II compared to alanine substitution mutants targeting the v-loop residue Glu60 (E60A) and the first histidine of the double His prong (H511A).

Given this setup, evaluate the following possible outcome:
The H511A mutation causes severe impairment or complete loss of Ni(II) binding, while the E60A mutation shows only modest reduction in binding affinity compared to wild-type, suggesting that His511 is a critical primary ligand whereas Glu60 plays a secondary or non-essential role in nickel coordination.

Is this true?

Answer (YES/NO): NO